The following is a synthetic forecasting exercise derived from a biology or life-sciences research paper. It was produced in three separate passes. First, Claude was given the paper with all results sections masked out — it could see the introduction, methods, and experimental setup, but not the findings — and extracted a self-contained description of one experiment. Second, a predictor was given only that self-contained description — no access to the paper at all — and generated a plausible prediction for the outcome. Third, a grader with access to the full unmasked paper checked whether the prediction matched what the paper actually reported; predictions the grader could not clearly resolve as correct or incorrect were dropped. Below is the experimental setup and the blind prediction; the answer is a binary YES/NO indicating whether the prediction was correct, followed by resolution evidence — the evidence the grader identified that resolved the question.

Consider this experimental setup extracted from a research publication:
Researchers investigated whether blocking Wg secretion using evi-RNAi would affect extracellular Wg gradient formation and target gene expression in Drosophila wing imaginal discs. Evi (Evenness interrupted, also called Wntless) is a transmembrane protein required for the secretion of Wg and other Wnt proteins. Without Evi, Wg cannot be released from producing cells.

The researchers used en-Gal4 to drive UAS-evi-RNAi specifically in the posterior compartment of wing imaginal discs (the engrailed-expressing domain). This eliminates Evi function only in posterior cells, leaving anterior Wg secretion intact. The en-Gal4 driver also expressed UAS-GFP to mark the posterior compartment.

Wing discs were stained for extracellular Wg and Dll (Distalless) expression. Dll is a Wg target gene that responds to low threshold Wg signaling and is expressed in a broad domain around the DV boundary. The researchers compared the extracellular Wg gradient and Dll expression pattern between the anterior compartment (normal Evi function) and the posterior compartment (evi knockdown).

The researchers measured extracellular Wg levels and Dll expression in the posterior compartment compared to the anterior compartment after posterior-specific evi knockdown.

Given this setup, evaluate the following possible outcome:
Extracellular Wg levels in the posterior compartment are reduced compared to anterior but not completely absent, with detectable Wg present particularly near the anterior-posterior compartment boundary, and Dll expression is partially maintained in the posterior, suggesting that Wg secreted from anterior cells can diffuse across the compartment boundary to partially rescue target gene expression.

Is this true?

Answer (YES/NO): NO